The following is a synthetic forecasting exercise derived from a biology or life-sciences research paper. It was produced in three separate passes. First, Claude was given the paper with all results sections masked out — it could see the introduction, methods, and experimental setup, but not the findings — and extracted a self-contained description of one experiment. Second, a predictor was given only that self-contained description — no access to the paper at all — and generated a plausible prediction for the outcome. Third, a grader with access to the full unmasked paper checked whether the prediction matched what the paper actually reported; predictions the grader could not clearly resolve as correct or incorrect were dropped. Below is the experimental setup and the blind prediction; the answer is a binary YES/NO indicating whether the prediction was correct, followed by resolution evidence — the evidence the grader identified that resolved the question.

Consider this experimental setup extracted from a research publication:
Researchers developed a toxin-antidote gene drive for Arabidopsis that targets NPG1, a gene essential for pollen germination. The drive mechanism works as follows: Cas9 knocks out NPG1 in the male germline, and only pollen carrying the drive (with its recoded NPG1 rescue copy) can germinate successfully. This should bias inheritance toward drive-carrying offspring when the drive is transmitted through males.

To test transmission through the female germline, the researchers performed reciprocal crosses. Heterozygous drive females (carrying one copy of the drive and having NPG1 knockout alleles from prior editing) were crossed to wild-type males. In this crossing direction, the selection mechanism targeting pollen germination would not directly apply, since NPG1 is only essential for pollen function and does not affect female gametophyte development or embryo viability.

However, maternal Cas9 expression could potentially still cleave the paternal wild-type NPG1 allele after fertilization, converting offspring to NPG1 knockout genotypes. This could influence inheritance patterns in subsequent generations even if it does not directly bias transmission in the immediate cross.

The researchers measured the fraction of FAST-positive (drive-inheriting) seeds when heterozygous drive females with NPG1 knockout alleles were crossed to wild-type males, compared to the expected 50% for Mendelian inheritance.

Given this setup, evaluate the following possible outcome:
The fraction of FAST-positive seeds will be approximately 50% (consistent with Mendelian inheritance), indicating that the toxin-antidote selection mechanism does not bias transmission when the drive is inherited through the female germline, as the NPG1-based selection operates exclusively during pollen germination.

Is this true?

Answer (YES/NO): YES